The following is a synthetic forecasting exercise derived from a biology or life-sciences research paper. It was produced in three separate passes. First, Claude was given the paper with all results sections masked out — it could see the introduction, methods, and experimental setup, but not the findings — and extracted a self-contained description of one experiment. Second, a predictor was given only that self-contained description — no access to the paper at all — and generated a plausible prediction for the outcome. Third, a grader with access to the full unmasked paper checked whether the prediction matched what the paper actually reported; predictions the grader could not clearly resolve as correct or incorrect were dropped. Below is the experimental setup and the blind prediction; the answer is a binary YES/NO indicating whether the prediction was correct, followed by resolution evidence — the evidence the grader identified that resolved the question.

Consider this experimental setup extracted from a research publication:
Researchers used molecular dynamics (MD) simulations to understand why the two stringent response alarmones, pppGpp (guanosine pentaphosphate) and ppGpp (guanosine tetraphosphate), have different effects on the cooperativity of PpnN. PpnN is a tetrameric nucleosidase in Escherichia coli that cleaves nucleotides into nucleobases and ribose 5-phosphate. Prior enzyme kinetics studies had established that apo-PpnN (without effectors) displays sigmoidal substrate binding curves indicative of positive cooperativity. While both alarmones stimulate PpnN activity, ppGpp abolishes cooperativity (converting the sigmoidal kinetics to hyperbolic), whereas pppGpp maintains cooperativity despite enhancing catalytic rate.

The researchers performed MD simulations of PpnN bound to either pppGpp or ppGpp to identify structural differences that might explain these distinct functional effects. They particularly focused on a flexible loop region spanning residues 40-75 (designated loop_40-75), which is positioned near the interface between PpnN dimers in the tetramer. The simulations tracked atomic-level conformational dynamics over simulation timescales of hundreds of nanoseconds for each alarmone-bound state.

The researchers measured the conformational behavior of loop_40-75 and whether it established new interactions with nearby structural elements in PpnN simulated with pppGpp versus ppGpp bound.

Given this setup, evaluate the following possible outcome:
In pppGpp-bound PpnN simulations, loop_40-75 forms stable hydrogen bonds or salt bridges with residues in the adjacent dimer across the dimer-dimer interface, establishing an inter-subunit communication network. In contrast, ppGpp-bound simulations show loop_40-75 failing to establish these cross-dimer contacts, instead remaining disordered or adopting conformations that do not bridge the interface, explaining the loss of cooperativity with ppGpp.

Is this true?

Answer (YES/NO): NO